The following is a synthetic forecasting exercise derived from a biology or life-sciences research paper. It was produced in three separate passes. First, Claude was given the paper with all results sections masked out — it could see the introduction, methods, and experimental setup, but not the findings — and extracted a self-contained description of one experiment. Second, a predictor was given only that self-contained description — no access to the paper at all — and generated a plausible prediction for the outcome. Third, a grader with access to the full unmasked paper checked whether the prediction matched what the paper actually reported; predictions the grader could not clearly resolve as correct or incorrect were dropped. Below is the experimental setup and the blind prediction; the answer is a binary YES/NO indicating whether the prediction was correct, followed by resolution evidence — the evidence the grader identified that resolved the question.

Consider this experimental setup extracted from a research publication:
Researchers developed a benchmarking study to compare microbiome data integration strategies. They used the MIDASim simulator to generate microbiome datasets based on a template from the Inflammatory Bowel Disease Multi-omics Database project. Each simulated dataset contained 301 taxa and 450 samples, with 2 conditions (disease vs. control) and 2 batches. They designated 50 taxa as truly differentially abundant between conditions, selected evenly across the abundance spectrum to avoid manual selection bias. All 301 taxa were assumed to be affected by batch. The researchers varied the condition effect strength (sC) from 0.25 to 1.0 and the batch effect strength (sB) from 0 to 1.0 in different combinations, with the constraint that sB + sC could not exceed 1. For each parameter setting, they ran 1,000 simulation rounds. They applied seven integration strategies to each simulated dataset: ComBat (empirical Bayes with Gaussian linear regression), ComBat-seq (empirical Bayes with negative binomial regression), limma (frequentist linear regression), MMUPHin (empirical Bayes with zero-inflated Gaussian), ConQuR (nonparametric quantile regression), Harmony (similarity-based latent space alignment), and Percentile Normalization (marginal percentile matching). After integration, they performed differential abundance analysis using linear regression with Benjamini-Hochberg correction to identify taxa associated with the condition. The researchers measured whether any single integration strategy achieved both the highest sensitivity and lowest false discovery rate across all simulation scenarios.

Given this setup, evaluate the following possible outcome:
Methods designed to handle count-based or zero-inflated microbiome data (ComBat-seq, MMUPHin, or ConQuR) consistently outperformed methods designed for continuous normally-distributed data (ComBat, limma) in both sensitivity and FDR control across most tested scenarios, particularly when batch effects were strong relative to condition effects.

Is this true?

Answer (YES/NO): NO